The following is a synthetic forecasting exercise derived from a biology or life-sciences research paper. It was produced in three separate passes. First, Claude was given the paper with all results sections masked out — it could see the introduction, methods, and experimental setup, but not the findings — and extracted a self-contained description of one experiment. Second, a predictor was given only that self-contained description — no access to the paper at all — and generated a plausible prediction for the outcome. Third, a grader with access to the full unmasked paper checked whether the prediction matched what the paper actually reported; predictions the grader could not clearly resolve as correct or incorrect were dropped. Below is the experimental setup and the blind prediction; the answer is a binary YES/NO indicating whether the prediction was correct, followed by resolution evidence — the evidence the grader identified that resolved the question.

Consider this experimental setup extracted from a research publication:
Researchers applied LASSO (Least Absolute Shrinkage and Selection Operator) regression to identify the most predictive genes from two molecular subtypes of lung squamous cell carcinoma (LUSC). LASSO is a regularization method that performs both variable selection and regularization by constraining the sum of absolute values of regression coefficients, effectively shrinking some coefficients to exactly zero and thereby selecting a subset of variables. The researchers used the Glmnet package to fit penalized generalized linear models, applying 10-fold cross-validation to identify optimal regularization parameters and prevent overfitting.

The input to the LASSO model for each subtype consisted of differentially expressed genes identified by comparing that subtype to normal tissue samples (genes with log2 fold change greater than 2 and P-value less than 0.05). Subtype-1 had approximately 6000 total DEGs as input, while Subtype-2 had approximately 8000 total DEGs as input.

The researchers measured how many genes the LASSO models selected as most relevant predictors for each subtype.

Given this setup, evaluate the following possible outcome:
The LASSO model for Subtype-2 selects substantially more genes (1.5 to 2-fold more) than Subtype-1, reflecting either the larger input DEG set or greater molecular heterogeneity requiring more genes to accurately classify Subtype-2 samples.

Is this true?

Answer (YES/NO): NO